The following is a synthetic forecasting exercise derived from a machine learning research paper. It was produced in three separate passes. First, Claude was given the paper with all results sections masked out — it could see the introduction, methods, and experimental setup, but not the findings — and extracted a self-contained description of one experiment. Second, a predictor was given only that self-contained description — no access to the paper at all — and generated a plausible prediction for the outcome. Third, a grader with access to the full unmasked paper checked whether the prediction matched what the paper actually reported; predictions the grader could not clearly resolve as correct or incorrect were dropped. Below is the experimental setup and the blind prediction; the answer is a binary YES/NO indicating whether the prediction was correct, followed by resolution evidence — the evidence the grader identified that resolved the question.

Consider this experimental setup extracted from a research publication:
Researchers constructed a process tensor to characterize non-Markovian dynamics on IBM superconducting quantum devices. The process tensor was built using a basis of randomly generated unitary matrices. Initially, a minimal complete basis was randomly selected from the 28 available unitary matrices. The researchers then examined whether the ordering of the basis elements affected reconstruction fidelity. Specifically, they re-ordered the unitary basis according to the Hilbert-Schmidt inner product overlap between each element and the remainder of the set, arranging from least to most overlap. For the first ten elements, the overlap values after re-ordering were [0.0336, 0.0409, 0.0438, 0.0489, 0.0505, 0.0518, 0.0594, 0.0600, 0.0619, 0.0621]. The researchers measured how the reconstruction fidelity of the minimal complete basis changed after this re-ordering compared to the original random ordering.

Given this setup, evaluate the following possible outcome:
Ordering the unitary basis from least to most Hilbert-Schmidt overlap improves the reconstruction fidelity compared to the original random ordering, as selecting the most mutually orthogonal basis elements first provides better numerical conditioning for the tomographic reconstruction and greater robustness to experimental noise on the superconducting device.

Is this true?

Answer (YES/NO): YES